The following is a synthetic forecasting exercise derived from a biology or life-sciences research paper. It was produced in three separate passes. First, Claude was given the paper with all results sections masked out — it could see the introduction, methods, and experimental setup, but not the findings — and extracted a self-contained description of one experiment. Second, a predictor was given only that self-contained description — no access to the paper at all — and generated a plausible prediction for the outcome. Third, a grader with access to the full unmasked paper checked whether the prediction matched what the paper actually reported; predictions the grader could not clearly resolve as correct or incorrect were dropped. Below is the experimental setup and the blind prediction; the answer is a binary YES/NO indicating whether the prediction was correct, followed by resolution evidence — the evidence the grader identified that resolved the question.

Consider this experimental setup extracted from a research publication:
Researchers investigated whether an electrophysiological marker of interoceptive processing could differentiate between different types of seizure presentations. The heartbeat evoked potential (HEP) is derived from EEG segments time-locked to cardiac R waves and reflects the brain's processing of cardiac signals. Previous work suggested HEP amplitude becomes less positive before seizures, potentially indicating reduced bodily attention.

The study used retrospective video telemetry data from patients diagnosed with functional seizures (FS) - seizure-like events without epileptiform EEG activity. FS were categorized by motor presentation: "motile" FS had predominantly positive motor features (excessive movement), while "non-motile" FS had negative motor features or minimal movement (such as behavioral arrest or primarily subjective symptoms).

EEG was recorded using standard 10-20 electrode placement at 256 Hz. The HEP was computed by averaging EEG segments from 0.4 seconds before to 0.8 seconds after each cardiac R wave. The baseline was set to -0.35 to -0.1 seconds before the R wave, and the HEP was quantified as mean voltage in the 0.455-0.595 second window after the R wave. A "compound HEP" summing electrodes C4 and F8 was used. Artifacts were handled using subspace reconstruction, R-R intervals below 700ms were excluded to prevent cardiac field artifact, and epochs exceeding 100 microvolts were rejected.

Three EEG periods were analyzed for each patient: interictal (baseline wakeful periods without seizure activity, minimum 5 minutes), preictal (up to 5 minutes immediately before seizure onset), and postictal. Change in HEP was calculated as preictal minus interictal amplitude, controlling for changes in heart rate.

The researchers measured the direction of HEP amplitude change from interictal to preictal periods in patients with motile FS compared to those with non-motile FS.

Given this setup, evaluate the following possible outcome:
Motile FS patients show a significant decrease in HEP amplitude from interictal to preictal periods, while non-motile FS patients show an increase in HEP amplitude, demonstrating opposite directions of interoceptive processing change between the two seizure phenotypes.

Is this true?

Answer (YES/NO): YES